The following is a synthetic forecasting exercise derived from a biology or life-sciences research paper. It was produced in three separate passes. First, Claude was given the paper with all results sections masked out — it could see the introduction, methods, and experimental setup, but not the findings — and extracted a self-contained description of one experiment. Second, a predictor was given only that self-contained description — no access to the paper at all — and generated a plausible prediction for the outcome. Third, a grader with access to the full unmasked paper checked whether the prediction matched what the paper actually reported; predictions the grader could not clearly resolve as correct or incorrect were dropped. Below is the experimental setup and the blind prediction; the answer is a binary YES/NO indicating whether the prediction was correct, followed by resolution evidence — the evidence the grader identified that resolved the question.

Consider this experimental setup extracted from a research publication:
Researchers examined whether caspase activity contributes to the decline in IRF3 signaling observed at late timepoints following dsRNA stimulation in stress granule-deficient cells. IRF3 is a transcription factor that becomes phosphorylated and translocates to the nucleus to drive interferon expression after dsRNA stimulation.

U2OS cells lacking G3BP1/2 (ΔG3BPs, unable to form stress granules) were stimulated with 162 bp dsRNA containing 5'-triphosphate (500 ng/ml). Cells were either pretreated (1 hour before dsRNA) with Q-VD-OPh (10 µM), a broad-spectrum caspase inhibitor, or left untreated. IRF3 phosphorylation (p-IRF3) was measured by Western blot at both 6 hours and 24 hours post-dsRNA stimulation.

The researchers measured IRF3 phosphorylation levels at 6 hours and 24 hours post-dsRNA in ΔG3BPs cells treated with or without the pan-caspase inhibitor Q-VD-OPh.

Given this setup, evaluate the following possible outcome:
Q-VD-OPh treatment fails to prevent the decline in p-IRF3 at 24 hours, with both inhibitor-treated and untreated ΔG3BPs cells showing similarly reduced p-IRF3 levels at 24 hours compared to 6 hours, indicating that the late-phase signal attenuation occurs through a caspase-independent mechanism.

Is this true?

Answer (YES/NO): NO